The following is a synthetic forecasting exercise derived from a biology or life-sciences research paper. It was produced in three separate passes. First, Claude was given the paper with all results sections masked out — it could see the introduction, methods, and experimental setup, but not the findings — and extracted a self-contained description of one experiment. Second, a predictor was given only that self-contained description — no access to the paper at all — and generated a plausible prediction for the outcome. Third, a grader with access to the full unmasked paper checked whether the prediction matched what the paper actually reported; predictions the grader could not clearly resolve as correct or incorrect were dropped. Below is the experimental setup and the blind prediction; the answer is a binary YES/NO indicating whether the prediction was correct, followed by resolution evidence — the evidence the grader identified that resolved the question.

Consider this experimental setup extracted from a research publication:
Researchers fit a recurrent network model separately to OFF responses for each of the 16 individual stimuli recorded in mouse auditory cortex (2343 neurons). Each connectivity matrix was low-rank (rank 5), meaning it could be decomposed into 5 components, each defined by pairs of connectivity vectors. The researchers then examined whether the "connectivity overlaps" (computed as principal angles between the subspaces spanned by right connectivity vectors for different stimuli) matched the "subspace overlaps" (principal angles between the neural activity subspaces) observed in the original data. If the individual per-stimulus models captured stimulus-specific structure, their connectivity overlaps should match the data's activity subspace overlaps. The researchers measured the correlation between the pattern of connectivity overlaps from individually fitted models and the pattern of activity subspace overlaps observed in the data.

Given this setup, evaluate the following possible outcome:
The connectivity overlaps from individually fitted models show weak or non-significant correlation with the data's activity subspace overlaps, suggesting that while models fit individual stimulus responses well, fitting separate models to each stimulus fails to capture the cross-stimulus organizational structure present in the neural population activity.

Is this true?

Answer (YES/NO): NO